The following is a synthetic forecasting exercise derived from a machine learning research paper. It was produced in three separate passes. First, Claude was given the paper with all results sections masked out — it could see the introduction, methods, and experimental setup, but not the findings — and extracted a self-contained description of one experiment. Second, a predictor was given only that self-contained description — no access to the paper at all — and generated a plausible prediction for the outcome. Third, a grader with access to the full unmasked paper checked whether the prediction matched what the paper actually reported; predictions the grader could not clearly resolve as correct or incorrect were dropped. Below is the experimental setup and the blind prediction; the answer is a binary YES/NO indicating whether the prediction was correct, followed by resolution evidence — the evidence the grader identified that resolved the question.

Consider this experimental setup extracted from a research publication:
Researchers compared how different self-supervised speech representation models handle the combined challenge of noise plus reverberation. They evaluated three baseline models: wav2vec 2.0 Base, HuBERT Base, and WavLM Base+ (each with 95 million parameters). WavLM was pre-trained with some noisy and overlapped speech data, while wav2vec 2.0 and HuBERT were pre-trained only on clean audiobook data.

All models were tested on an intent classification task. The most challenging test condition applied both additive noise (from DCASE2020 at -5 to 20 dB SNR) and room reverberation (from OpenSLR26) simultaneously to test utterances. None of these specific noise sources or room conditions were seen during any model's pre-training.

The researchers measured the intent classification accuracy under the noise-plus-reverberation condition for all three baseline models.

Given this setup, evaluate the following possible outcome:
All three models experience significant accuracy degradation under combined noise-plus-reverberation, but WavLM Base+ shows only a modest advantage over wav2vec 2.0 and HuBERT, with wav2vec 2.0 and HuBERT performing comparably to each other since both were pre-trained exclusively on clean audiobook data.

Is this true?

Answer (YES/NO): NO